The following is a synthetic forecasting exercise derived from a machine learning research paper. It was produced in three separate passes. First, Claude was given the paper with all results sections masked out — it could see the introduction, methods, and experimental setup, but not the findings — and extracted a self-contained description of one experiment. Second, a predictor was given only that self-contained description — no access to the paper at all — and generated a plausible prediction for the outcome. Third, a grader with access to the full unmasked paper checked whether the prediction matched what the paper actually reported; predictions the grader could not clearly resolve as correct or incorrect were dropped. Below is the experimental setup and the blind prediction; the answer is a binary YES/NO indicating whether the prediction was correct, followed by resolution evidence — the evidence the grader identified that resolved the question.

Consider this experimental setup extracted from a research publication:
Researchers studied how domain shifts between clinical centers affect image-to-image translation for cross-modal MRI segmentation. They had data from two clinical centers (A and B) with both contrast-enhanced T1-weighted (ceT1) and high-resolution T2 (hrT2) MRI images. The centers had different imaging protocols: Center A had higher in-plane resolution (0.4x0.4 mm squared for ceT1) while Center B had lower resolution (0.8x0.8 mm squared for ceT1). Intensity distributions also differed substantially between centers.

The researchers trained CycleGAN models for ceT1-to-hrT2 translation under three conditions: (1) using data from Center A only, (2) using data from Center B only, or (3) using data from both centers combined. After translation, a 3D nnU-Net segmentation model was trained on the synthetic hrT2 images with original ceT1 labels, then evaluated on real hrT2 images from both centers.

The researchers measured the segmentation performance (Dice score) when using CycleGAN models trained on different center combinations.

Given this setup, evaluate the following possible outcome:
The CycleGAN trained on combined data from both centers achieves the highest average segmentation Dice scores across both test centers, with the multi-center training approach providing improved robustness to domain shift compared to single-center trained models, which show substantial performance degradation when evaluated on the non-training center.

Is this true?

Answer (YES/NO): NO